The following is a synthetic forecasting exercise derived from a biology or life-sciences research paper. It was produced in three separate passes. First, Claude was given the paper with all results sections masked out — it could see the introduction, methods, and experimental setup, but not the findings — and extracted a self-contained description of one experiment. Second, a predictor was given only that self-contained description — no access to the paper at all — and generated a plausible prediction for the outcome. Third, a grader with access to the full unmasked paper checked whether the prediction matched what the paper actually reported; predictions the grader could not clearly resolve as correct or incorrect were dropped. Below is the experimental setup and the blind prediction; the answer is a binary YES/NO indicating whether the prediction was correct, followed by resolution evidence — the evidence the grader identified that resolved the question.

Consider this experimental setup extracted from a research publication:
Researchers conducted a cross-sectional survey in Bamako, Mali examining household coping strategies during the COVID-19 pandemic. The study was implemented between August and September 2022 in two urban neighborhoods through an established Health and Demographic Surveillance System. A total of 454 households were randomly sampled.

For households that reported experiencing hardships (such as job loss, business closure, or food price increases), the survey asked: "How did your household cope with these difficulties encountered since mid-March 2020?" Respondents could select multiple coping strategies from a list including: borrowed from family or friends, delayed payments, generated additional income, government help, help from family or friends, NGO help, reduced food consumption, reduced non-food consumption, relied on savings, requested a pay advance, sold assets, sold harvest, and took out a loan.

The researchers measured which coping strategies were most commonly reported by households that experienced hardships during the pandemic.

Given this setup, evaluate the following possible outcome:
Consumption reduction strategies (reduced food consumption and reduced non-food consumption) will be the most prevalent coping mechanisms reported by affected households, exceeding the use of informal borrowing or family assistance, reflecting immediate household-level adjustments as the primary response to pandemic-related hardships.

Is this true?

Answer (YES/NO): NO